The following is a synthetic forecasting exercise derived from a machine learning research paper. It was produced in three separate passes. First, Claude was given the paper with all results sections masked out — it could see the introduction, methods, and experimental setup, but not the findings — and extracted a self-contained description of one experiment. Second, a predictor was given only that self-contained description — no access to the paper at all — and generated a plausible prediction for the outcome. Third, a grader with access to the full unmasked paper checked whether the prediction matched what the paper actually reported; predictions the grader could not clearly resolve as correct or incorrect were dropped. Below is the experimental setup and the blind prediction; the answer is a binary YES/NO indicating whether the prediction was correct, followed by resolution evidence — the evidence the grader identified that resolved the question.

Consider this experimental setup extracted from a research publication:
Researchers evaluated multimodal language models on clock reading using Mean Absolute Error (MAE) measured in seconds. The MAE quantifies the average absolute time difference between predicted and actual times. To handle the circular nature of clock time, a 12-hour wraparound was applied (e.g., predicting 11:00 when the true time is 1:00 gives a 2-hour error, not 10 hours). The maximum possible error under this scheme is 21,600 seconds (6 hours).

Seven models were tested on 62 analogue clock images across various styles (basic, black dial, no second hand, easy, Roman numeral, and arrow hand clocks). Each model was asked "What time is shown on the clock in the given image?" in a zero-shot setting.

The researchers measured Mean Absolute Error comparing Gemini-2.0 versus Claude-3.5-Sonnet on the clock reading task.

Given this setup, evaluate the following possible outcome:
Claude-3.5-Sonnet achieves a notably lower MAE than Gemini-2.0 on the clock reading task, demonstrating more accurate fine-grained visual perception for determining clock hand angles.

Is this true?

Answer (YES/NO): NO